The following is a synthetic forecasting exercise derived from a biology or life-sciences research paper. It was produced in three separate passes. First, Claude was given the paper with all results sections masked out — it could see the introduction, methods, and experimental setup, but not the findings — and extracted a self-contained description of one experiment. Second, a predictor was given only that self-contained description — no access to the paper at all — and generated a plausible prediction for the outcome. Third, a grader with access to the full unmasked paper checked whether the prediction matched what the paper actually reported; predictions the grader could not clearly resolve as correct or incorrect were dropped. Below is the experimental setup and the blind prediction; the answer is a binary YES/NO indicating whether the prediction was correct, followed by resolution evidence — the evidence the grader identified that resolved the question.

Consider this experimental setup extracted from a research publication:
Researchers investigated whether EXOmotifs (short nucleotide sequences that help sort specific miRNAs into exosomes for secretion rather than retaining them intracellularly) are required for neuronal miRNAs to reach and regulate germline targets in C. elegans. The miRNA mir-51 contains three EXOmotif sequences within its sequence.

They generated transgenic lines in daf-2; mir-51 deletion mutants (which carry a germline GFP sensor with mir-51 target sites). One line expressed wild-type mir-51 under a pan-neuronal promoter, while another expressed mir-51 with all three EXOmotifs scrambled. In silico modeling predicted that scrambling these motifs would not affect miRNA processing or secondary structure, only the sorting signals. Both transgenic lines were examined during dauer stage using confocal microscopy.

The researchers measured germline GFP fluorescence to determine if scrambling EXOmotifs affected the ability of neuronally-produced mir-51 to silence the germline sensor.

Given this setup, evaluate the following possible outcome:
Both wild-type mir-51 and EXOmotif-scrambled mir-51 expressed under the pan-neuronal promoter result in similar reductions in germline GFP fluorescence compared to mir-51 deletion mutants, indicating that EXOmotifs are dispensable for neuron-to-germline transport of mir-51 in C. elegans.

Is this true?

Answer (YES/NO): NO